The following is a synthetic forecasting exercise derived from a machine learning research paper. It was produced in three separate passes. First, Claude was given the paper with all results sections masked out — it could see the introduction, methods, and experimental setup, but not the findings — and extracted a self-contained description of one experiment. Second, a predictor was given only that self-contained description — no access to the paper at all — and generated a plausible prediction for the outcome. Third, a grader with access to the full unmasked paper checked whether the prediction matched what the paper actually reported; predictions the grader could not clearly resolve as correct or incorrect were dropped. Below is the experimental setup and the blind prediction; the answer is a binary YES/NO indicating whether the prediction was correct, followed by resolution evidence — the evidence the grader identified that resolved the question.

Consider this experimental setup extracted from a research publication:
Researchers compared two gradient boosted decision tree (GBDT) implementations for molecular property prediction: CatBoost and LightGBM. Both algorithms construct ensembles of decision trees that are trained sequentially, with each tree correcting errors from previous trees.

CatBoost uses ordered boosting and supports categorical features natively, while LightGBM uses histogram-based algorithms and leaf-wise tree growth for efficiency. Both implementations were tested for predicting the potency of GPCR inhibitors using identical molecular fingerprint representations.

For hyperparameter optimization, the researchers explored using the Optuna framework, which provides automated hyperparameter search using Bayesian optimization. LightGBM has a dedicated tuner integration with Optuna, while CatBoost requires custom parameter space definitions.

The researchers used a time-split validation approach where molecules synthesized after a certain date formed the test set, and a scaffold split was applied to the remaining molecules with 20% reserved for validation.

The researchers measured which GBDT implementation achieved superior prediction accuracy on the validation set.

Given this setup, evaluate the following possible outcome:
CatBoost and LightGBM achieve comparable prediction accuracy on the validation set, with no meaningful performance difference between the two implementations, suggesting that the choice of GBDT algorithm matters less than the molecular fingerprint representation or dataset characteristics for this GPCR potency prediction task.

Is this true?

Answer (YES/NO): NO